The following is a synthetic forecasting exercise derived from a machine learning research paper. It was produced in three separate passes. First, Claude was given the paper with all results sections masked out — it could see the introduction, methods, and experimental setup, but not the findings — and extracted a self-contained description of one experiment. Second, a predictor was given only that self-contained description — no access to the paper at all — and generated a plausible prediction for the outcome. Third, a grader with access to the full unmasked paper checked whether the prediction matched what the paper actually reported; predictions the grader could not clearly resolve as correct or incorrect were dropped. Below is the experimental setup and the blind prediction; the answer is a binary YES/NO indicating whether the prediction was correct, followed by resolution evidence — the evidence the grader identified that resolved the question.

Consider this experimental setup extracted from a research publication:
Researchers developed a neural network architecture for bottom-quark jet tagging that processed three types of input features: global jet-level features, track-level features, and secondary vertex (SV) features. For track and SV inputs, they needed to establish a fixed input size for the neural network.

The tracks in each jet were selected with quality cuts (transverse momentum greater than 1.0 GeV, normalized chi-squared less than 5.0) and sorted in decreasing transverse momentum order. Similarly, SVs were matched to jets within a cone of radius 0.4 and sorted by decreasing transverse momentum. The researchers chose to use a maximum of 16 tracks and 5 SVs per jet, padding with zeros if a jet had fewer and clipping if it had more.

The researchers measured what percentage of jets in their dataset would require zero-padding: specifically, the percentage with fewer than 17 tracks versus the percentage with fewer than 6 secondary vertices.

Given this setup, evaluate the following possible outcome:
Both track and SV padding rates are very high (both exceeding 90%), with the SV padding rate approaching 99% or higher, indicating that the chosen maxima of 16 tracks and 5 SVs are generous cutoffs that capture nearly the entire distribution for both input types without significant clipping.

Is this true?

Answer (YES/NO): NO